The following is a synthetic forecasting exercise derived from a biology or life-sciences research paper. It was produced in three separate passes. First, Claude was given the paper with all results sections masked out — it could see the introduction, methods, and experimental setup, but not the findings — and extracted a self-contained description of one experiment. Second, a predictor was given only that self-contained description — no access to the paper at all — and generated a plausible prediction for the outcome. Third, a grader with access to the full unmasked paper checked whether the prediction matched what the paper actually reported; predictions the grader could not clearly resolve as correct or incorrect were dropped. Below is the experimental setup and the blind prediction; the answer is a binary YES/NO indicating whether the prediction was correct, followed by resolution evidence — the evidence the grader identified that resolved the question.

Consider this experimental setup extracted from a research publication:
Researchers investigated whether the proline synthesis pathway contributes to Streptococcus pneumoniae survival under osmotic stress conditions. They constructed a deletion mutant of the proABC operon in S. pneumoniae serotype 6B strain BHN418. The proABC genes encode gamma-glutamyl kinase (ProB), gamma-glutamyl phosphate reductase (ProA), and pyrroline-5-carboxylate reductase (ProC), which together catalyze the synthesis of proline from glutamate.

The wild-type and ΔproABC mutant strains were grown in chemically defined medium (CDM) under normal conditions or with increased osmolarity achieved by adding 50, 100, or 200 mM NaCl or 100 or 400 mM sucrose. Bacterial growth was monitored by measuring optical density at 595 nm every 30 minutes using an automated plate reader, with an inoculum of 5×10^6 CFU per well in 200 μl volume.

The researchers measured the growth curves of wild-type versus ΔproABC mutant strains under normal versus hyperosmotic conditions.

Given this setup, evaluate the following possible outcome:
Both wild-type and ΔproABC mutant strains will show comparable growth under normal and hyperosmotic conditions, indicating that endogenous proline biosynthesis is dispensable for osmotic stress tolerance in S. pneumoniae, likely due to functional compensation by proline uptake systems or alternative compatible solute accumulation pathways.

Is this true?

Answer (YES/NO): NO